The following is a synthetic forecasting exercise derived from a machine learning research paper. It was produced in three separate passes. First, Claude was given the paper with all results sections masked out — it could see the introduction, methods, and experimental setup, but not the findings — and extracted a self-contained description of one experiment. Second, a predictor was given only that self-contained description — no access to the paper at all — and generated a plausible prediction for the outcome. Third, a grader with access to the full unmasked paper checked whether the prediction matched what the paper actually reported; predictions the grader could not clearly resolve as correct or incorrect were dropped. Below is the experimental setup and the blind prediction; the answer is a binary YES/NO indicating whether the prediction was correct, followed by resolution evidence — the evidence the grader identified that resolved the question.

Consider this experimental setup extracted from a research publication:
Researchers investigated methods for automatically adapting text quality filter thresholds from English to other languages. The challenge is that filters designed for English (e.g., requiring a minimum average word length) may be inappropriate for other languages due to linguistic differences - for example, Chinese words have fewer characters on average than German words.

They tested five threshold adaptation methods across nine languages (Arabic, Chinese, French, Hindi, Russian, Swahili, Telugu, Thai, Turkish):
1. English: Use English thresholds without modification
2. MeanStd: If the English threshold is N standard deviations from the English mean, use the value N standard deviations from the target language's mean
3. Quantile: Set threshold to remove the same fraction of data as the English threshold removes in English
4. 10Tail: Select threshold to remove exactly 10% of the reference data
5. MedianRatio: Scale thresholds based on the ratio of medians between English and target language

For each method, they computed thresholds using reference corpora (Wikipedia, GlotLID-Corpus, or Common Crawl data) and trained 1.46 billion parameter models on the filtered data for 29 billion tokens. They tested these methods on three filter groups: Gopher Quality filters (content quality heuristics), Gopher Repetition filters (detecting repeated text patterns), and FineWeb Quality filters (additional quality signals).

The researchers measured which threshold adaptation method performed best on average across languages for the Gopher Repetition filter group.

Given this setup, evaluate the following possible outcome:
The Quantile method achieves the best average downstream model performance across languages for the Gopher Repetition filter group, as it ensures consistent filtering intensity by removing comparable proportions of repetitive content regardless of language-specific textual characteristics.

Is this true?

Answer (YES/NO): NO